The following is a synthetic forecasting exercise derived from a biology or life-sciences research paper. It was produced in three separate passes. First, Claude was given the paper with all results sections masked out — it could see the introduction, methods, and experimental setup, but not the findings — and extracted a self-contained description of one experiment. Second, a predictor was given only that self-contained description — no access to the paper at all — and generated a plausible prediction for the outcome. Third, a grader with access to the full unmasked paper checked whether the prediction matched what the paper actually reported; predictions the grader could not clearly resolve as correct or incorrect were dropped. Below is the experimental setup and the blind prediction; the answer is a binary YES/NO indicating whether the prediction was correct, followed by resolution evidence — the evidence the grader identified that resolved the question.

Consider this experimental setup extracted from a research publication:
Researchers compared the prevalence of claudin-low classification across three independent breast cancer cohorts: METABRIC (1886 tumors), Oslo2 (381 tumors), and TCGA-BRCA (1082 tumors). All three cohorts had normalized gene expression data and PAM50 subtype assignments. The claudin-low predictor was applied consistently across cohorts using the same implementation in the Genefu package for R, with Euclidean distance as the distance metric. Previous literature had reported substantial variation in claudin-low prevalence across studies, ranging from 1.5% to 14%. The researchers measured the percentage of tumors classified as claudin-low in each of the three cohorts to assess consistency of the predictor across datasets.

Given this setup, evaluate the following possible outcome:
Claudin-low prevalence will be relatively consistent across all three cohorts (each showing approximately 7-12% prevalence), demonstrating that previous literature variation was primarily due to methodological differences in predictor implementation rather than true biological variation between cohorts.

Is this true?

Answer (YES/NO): NO